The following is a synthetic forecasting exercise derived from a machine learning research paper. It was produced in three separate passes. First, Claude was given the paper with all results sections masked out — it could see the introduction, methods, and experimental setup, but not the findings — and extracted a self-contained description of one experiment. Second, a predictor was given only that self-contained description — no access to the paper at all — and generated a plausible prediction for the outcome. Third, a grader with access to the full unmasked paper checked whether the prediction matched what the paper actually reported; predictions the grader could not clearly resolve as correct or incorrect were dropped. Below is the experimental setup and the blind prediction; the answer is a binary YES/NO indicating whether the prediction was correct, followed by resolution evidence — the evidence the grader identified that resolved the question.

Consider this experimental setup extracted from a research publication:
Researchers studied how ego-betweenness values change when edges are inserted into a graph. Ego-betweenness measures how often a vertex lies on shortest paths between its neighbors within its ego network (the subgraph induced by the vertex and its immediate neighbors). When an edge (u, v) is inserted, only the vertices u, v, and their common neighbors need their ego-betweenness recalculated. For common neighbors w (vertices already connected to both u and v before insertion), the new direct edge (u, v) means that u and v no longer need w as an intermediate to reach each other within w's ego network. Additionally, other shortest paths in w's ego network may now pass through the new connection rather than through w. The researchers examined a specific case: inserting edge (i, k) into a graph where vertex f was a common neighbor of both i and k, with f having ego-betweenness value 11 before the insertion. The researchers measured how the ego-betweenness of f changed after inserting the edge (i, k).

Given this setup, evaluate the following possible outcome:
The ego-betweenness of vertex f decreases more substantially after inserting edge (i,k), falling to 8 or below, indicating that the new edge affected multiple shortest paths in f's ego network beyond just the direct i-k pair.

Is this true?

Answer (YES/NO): NO